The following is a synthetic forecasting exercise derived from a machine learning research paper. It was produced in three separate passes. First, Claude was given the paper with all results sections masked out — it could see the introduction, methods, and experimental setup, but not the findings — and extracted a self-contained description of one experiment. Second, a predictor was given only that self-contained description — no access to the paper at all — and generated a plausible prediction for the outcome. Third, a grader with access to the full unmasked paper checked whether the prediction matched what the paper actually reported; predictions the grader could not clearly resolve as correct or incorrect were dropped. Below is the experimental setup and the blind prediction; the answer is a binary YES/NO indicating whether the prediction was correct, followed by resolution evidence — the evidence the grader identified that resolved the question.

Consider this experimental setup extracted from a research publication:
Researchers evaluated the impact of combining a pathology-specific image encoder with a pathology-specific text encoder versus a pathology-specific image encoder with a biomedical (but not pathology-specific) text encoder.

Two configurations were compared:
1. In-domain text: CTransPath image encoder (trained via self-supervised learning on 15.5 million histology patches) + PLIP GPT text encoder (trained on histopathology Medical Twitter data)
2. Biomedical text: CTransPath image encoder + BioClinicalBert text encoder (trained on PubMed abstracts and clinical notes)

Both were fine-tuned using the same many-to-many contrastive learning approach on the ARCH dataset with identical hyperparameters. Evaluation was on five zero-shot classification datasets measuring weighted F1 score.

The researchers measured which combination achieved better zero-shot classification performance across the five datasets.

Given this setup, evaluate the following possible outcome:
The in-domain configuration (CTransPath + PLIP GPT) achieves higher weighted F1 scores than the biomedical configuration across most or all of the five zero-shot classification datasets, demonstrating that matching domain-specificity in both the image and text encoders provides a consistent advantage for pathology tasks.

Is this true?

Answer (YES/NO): NO